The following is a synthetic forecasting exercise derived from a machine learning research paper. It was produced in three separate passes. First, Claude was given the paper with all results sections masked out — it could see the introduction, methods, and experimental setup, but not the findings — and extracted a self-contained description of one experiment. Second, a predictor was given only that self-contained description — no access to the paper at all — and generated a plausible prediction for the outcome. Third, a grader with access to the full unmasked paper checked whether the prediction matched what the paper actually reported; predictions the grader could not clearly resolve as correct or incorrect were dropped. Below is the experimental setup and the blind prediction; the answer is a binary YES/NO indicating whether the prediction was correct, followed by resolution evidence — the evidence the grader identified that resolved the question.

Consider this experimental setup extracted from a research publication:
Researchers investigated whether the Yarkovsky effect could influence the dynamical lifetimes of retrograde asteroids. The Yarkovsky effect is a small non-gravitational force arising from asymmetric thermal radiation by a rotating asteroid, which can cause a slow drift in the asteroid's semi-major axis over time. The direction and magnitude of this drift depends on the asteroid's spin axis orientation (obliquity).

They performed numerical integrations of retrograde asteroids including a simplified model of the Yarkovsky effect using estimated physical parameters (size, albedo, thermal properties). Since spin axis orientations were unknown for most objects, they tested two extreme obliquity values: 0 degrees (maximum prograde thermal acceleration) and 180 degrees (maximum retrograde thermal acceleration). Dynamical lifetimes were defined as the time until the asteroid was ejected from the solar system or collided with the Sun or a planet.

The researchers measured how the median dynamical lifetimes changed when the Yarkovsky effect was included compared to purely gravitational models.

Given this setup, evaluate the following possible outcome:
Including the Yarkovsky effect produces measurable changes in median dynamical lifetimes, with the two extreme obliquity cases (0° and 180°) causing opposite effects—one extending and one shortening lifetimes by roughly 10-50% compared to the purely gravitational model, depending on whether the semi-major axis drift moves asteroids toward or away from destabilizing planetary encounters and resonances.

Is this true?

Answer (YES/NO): NO